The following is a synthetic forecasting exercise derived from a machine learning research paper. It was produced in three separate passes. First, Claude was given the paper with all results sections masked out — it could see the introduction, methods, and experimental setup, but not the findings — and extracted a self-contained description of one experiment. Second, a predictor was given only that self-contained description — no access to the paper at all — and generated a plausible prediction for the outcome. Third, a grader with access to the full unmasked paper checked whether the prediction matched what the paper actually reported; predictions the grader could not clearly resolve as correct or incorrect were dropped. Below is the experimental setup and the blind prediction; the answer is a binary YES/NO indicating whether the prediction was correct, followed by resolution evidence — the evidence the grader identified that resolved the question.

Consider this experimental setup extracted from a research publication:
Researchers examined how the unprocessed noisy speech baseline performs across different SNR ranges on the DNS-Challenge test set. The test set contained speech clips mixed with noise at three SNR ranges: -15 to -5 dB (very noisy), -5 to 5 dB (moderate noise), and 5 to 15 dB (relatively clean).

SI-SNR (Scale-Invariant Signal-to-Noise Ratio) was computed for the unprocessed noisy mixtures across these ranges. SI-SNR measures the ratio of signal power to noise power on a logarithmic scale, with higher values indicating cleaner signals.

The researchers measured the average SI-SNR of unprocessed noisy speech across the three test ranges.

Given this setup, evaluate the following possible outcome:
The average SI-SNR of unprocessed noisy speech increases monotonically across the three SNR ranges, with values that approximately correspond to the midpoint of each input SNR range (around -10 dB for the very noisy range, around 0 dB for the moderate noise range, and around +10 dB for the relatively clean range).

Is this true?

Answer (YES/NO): YES